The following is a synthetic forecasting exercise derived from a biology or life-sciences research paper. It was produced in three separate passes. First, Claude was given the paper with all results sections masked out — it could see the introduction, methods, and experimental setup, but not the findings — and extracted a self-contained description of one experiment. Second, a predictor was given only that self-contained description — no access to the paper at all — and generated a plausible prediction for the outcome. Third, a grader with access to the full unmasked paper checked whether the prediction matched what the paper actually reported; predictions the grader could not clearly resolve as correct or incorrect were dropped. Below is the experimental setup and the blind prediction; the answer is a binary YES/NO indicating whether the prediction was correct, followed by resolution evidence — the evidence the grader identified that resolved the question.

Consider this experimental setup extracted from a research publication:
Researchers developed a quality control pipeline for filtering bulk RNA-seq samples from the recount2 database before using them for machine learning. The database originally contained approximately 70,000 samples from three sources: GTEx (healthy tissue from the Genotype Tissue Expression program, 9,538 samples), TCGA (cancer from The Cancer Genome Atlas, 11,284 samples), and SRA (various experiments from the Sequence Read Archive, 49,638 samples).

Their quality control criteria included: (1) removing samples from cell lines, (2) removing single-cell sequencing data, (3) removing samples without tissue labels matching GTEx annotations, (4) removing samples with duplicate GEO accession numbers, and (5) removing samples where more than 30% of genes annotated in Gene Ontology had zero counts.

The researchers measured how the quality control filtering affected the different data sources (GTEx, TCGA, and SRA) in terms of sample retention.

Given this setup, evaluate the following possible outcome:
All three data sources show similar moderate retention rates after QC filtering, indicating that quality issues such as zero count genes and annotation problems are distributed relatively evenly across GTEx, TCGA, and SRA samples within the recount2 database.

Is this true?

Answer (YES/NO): NO